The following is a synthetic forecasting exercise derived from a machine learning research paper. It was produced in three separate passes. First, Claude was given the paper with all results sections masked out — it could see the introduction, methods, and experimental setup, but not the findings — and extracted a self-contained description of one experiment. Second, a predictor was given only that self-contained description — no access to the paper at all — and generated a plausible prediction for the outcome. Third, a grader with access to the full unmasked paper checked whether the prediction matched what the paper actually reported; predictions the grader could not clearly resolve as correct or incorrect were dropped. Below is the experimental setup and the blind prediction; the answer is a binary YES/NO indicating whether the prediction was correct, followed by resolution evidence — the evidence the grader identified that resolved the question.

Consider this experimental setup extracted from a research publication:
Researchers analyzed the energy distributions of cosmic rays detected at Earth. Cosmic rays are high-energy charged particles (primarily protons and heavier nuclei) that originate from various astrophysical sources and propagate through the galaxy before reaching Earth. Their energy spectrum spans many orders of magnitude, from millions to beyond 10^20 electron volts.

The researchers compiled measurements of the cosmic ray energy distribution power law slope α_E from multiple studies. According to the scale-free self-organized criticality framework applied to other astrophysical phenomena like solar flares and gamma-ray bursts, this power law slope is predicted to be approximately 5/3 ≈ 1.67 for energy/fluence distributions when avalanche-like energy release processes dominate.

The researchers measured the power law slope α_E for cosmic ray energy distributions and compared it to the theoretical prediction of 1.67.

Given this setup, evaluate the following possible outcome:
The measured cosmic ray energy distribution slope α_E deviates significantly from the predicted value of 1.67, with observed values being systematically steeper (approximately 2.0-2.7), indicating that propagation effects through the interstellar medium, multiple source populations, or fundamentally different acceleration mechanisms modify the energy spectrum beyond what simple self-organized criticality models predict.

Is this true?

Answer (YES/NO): NO